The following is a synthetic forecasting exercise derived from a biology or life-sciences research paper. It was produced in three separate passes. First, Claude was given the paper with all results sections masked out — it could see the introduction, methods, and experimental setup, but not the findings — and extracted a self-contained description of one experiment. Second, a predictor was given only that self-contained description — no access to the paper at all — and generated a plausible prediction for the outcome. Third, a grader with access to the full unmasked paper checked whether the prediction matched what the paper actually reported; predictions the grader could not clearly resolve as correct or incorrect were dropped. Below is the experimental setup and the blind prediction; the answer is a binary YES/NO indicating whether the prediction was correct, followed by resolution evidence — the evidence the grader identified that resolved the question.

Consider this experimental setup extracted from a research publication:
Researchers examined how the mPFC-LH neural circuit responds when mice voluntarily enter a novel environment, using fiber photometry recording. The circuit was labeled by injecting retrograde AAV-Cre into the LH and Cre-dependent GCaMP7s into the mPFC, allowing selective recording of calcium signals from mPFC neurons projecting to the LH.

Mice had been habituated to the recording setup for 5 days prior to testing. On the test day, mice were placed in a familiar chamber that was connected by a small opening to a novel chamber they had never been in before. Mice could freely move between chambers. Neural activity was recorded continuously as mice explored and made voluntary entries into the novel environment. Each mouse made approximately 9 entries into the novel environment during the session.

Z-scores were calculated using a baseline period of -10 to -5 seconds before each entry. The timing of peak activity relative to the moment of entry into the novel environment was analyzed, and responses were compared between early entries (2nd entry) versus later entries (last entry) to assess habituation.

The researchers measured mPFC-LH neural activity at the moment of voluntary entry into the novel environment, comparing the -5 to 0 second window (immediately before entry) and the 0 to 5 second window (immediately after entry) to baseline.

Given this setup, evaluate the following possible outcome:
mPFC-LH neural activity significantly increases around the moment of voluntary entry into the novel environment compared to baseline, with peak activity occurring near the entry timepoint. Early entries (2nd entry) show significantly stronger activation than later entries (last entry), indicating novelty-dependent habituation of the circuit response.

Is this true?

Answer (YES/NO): NO